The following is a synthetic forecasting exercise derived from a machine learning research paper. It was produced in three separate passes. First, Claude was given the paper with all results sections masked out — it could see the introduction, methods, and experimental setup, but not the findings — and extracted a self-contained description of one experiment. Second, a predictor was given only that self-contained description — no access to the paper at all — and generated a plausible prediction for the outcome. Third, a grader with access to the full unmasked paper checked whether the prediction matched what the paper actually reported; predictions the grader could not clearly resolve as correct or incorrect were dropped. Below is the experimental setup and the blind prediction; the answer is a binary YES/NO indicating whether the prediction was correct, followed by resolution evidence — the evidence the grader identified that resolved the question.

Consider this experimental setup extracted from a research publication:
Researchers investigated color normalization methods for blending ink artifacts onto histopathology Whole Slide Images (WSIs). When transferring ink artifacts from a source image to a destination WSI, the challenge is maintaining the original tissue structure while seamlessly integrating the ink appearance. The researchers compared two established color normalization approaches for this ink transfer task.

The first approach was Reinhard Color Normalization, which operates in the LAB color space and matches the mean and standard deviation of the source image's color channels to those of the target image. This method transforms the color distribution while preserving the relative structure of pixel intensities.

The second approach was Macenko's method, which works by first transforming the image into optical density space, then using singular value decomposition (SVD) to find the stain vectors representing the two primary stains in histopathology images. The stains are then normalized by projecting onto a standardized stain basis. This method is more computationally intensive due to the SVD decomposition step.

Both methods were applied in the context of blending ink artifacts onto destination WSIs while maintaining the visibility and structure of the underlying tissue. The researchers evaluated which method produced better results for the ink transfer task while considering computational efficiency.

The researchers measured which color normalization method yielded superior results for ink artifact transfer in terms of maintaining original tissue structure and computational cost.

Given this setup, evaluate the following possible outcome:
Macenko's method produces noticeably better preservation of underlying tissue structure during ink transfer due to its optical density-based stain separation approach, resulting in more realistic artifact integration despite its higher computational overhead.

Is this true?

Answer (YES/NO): NO